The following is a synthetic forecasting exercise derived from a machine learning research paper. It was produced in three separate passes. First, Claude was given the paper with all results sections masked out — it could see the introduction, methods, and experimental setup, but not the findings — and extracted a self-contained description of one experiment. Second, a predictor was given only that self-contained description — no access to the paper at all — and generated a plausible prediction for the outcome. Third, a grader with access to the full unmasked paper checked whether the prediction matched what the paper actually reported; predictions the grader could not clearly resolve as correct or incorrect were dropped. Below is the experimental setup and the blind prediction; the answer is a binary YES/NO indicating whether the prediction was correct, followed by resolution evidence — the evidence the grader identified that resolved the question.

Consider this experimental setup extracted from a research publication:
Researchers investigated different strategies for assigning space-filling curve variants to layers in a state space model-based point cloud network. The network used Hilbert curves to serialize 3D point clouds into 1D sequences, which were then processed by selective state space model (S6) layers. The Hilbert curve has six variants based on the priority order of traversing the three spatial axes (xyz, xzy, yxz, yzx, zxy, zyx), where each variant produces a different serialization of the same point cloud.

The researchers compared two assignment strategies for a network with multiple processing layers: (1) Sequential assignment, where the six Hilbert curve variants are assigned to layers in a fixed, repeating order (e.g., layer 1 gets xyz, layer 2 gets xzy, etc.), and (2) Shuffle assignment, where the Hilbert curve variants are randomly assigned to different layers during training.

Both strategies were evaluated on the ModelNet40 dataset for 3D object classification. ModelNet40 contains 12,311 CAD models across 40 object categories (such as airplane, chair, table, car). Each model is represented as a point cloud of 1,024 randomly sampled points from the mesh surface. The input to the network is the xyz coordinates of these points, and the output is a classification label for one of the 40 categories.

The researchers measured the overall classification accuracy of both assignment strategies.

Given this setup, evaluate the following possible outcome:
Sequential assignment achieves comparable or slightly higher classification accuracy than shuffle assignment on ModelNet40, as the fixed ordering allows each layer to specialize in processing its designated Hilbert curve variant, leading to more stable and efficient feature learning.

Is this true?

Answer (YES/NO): NO